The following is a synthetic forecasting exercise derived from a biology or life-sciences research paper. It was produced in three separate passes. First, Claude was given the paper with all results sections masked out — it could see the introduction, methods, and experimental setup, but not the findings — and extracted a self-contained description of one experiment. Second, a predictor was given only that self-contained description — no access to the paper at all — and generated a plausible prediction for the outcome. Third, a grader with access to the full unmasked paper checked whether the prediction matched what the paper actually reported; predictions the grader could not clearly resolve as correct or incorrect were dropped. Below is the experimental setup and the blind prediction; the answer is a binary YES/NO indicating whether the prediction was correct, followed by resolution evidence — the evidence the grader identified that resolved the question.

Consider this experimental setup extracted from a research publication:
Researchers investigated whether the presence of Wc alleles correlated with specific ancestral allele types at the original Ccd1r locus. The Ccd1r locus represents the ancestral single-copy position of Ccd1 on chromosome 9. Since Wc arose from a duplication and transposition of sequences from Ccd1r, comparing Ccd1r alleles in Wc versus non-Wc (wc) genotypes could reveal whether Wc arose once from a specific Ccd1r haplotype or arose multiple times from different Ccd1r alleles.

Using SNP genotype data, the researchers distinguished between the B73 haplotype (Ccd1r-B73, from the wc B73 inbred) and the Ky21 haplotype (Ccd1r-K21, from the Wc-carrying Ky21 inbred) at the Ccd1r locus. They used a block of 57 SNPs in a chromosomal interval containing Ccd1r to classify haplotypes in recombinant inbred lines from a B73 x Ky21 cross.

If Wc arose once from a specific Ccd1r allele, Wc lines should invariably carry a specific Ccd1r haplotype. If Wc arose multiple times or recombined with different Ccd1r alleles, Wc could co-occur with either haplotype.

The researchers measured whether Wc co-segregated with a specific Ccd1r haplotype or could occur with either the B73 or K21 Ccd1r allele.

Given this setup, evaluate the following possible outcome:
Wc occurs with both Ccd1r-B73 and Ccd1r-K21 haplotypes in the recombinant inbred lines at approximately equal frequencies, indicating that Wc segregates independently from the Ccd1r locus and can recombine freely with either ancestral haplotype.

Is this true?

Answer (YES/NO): NO